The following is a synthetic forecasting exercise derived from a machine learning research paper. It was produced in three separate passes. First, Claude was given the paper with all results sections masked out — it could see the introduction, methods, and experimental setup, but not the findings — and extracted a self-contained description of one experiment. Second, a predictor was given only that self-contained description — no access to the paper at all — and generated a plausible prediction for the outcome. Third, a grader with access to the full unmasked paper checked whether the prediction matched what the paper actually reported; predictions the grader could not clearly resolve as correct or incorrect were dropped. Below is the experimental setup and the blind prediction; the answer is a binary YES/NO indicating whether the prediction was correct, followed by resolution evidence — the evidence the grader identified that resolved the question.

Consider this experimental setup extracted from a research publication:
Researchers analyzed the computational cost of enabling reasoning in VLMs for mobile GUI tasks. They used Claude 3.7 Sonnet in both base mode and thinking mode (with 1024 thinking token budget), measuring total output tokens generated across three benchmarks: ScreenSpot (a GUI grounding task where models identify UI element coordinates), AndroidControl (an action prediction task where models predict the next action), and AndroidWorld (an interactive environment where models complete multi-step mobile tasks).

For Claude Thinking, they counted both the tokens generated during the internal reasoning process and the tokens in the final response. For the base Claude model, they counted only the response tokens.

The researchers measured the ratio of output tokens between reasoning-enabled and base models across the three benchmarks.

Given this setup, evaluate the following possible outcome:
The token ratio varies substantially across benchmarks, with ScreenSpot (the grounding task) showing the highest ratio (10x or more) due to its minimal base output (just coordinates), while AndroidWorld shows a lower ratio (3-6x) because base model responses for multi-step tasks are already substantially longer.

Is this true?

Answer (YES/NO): NO